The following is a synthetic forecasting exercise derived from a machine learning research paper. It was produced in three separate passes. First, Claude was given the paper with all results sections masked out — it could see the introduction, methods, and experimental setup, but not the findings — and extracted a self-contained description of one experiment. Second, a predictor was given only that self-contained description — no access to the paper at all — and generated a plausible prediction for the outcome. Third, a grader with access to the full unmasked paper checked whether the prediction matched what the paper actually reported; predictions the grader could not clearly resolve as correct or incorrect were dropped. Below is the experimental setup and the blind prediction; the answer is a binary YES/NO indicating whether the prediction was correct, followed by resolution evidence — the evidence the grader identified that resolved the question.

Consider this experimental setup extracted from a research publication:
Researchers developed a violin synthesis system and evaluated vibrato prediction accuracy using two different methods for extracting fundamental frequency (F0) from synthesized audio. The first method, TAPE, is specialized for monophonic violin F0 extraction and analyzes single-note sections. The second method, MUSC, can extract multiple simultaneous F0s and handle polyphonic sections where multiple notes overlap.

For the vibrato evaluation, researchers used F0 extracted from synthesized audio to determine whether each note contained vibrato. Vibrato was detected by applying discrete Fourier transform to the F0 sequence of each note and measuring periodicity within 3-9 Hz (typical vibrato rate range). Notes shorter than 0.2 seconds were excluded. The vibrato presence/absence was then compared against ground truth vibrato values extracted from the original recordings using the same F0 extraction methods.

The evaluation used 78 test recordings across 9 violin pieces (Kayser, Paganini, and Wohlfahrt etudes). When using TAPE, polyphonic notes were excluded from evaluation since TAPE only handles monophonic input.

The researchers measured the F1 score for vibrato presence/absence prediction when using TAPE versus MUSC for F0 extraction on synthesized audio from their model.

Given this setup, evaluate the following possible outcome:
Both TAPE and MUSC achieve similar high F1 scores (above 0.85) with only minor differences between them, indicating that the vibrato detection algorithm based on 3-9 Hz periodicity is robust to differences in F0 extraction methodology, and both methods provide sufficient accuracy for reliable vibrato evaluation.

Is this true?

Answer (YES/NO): NO